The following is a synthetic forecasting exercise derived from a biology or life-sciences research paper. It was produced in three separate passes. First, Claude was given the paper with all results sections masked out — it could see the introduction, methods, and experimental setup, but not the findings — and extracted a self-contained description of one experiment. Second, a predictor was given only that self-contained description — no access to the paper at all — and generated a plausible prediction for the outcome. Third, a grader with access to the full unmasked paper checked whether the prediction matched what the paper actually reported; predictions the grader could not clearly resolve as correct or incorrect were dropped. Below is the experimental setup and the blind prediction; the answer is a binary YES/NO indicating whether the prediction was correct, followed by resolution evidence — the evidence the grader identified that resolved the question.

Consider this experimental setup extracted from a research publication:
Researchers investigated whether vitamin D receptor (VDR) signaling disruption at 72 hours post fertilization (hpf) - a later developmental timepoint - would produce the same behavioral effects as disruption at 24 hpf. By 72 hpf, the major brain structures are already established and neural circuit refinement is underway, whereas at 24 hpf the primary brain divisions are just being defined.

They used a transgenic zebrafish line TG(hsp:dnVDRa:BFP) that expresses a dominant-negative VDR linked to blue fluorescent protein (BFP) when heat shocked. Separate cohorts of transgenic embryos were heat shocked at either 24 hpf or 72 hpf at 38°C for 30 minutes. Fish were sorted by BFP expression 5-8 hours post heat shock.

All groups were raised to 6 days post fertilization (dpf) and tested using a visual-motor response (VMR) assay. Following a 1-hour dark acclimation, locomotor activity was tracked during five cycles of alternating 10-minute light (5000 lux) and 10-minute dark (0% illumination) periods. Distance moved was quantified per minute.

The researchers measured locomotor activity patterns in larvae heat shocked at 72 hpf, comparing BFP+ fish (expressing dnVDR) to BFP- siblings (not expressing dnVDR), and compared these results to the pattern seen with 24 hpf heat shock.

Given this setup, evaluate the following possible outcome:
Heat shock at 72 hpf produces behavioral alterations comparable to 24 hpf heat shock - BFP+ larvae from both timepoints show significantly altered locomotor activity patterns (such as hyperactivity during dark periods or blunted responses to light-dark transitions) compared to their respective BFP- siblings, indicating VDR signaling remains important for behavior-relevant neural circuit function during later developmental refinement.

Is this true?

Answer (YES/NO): NO